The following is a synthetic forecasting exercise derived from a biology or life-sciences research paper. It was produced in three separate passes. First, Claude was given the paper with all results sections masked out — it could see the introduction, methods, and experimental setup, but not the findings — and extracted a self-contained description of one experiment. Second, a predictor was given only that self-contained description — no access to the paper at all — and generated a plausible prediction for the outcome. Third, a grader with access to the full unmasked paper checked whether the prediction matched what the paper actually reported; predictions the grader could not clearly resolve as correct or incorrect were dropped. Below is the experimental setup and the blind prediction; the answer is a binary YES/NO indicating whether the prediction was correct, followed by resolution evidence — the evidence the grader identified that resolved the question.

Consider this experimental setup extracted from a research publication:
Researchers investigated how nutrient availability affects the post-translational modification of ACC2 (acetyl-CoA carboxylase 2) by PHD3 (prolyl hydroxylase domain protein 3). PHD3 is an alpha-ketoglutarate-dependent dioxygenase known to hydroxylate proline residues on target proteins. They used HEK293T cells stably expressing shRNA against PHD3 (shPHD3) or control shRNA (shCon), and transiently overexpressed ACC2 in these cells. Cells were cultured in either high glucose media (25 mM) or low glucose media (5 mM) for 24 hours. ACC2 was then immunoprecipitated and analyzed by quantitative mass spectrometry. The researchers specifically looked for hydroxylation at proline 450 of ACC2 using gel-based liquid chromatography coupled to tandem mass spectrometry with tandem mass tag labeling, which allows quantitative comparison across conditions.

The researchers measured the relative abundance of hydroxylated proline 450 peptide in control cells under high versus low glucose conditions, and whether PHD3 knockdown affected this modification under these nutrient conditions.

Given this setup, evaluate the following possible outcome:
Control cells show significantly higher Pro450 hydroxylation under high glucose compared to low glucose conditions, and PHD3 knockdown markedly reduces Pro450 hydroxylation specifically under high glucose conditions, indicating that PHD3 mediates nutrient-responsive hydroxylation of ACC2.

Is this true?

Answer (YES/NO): YES